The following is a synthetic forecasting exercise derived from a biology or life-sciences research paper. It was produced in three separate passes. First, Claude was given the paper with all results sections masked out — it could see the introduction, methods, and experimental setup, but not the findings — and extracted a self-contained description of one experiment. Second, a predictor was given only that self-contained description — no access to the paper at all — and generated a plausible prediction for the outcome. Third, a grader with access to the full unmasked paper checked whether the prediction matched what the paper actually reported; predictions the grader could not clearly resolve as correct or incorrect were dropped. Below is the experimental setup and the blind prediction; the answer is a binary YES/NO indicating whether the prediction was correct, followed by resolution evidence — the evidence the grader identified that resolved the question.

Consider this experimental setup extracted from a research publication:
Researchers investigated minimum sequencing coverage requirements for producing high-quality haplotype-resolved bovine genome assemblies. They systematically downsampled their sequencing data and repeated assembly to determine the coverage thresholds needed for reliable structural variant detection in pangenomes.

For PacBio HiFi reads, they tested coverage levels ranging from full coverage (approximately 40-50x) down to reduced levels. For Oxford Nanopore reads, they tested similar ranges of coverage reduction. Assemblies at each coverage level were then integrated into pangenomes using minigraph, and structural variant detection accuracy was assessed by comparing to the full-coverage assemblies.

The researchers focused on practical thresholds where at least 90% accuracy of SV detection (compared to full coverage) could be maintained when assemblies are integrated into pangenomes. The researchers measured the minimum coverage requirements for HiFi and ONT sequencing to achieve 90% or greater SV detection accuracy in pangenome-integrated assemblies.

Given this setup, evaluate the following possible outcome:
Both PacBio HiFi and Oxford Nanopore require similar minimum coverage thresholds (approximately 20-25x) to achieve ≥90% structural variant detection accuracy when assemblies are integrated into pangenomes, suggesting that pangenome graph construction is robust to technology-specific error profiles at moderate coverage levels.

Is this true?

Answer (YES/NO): NO